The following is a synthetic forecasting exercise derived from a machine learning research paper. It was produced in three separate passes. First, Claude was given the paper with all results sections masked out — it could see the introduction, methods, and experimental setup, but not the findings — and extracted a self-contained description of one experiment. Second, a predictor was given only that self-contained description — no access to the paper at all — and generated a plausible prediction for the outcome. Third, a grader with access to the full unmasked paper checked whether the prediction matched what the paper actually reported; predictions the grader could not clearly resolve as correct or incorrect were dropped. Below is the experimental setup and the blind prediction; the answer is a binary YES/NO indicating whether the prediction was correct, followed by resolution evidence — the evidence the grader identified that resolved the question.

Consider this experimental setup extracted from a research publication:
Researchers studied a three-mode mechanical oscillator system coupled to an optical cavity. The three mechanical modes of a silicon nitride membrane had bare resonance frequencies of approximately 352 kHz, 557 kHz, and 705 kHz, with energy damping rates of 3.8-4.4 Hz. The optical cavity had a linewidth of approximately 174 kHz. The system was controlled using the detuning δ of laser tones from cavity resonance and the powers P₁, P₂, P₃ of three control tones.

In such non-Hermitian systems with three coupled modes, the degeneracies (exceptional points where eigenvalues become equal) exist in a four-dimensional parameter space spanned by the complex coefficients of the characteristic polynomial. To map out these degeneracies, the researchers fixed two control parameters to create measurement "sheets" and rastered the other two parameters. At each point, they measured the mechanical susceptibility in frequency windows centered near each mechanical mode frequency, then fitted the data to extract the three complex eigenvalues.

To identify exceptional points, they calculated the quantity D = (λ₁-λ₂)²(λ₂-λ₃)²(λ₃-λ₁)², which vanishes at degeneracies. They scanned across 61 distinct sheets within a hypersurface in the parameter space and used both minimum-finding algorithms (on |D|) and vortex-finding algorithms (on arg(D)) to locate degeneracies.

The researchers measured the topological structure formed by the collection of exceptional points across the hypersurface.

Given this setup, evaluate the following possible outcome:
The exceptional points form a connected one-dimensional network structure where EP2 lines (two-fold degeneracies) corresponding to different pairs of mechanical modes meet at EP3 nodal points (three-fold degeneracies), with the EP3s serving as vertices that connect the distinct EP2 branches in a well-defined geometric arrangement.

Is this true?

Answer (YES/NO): NO